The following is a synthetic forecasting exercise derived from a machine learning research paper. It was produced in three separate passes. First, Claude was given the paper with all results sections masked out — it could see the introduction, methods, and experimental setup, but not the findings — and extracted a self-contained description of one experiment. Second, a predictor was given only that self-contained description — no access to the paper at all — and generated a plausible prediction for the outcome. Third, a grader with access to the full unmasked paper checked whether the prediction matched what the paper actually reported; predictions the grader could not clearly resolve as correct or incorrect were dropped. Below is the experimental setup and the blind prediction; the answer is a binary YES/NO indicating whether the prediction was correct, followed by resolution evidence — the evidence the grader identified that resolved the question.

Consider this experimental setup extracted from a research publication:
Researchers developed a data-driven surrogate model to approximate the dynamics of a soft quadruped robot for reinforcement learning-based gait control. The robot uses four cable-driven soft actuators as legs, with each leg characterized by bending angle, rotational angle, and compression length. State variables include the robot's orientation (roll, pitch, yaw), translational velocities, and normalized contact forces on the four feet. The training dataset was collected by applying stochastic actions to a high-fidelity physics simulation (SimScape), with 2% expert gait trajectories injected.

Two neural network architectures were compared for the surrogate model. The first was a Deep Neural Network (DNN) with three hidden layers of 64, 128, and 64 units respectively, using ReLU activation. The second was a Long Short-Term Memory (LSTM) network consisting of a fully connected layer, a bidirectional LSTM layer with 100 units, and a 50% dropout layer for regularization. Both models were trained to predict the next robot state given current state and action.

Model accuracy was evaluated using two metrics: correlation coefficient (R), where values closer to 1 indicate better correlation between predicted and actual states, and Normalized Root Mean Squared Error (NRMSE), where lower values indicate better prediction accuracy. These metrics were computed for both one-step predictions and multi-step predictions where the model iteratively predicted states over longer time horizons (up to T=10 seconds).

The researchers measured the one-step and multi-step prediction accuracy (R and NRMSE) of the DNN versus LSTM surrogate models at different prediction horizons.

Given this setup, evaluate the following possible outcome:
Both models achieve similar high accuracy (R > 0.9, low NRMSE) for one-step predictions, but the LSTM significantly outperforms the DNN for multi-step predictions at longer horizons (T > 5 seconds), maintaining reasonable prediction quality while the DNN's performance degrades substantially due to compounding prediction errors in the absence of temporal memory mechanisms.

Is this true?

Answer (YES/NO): NO